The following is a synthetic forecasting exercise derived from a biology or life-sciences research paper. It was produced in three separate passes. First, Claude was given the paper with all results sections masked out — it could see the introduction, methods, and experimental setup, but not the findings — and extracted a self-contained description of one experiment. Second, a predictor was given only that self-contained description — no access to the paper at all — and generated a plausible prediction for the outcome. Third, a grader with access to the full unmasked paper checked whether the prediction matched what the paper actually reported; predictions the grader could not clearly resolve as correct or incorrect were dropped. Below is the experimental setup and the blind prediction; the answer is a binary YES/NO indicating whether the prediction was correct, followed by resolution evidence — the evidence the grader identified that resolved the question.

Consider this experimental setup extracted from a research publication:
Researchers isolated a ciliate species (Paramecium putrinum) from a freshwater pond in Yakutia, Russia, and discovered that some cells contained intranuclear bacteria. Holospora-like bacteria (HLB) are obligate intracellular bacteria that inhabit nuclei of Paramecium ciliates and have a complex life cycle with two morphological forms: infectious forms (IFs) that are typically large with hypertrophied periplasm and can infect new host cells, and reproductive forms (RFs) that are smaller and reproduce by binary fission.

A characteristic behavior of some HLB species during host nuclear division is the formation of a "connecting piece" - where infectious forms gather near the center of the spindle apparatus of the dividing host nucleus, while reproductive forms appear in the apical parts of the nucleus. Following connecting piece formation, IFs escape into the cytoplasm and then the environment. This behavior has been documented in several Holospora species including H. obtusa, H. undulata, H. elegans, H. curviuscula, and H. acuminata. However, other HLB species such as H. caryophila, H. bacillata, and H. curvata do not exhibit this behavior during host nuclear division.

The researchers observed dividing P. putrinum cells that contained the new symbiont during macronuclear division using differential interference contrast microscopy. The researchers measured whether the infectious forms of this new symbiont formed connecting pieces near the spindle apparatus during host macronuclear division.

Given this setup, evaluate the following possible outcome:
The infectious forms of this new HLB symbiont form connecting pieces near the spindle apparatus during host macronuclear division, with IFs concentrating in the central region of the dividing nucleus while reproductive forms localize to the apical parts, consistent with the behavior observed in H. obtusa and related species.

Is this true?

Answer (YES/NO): NO